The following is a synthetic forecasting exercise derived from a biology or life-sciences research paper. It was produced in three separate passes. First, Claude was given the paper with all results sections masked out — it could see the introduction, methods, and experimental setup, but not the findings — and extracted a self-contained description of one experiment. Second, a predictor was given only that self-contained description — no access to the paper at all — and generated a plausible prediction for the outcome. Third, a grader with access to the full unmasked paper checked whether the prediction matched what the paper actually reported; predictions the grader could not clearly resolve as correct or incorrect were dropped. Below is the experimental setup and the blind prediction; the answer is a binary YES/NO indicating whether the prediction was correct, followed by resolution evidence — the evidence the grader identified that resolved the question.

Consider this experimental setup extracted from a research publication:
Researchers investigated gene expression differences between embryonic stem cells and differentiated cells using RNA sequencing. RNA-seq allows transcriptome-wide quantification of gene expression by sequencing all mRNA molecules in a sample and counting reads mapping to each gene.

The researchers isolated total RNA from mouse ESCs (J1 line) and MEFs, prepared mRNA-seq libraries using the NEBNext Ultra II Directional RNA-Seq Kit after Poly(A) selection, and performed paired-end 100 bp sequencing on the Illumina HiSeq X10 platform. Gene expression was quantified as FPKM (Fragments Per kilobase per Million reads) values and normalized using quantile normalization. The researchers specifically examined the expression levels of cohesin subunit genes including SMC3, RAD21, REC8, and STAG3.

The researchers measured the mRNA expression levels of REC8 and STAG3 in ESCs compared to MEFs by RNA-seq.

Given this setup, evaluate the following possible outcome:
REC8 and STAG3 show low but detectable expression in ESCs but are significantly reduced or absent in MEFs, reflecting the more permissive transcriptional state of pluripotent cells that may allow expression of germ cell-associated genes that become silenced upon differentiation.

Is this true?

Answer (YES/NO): NO